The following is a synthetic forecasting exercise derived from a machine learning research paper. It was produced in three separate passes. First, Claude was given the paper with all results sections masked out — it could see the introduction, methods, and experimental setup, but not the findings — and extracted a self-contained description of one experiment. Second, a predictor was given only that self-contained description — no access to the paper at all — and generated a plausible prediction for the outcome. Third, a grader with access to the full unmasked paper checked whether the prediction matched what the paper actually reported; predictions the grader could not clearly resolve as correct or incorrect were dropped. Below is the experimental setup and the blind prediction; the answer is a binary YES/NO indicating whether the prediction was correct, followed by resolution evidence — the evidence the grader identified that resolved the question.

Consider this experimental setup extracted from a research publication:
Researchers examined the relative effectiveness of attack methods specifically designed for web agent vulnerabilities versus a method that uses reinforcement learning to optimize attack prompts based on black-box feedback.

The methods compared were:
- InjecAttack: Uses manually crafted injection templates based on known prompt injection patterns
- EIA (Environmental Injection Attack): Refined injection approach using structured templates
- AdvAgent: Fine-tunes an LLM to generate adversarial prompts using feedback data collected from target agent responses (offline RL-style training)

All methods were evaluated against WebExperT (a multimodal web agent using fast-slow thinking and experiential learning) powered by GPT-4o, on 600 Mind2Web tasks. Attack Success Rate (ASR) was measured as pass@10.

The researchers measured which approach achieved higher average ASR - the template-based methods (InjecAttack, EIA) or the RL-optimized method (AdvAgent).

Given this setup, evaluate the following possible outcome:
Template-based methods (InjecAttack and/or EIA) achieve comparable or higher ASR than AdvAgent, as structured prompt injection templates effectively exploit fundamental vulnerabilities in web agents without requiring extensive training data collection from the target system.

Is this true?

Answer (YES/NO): NO